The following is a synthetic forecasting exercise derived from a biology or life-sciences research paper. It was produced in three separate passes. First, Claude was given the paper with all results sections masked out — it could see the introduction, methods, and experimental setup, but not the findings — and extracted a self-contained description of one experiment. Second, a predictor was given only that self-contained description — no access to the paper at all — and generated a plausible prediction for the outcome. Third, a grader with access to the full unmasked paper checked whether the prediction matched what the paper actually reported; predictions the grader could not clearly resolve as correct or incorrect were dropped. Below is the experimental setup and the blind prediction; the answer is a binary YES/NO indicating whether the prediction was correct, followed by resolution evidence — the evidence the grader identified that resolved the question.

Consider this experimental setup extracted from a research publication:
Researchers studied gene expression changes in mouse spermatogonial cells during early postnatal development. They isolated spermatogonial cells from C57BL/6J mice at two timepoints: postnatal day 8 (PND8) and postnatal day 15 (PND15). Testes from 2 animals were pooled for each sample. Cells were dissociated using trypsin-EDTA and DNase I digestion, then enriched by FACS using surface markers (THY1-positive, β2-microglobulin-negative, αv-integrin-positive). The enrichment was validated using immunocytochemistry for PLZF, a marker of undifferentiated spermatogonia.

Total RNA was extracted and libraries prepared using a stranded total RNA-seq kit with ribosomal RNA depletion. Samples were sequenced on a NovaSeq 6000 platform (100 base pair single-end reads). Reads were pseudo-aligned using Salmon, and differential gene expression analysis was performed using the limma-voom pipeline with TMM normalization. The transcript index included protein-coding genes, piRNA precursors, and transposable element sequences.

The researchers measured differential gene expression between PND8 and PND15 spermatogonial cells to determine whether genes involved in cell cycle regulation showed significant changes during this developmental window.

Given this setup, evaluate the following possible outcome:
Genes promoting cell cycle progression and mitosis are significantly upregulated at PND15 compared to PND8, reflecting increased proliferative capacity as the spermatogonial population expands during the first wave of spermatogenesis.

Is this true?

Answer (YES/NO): NO